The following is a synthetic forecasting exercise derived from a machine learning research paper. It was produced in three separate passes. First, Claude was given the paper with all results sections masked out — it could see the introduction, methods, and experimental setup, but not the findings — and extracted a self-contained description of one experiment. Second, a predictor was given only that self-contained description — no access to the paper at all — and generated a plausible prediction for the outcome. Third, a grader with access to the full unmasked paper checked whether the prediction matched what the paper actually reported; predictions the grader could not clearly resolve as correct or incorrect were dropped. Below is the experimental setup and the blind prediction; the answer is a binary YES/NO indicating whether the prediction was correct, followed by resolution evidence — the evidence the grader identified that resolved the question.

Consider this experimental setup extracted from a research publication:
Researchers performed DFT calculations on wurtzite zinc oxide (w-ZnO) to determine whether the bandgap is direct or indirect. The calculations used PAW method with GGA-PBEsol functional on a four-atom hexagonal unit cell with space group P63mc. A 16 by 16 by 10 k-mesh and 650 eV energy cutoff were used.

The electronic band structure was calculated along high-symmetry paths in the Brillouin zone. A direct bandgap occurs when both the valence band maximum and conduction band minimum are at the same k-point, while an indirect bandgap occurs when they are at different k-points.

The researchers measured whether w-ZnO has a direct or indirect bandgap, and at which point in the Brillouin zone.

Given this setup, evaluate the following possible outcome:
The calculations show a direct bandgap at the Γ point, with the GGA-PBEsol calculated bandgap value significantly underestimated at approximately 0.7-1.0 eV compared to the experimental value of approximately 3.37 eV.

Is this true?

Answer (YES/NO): YES